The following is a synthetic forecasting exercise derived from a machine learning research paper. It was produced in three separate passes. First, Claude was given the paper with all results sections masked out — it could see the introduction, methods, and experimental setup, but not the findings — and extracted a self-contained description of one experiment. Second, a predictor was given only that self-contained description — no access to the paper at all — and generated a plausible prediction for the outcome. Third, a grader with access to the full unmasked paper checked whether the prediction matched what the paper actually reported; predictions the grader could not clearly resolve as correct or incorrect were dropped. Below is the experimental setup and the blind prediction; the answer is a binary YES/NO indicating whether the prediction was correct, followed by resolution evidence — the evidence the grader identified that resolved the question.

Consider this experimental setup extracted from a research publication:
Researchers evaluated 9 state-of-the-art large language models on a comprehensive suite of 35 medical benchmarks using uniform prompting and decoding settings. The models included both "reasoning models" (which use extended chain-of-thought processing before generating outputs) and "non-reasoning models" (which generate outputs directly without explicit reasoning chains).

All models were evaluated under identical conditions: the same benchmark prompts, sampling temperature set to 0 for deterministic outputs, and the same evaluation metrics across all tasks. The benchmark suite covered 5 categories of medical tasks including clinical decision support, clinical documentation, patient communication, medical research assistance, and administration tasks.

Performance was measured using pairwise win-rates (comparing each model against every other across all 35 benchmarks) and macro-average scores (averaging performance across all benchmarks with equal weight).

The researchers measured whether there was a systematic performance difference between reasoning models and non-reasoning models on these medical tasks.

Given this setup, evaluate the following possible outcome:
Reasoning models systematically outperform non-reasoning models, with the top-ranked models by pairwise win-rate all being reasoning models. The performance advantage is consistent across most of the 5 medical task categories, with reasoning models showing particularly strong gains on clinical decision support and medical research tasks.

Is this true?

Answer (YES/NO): NO